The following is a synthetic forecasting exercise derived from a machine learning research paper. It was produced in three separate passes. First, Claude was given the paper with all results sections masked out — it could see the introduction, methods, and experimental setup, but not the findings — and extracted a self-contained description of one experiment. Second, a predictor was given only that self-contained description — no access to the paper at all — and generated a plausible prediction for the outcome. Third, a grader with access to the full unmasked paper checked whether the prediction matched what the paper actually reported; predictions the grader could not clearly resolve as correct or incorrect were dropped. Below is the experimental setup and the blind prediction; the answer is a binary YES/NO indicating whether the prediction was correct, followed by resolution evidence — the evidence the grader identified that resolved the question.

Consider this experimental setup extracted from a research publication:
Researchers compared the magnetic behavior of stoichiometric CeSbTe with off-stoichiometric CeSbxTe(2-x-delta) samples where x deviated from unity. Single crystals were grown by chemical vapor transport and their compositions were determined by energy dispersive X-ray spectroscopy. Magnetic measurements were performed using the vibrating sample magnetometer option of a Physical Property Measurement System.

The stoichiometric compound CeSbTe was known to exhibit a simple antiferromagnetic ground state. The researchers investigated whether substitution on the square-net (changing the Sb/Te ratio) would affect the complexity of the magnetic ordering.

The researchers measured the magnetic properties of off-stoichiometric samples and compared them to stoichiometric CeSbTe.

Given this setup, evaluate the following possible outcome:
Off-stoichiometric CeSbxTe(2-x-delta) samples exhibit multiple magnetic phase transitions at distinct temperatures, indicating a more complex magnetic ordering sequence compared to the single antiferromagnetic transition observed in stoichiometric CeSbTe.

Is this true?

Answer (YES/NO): YES